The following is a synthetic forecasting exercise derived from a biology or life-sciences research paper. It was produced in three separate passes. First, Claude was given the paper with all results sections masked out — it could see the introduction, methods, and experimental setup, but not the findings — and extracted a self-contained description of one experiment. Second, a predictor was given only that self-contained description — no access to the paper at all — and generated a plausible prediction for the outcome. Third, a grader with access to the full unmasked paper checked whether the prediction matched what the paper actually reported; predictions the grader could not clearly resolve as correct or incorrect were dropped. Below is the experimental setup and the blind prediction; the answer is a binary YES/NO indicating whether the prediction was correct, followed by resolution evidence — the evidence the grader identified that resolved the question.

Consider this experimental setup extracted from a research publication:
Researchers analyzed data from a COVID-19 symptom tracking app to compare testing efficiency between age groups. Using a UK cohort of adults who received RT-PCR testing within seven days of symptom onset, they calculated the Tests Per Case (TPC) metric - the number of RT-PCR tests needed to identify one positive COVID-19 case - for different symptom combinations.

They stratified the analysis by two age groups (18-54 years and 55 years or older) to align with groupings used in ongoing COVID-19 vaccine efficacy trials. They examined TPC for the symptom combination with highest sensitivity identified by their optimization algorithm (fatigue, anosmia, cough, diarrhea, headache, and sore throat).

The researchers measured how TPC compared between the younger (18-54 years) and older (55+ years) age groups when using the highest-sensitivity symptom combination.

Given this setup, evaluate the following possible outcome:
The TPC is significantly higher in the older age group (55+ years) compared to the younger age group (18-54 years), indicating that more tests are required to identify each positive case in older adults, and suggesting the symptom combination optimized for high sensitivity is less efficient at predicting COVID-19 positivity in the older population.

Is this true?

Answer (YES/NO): YES